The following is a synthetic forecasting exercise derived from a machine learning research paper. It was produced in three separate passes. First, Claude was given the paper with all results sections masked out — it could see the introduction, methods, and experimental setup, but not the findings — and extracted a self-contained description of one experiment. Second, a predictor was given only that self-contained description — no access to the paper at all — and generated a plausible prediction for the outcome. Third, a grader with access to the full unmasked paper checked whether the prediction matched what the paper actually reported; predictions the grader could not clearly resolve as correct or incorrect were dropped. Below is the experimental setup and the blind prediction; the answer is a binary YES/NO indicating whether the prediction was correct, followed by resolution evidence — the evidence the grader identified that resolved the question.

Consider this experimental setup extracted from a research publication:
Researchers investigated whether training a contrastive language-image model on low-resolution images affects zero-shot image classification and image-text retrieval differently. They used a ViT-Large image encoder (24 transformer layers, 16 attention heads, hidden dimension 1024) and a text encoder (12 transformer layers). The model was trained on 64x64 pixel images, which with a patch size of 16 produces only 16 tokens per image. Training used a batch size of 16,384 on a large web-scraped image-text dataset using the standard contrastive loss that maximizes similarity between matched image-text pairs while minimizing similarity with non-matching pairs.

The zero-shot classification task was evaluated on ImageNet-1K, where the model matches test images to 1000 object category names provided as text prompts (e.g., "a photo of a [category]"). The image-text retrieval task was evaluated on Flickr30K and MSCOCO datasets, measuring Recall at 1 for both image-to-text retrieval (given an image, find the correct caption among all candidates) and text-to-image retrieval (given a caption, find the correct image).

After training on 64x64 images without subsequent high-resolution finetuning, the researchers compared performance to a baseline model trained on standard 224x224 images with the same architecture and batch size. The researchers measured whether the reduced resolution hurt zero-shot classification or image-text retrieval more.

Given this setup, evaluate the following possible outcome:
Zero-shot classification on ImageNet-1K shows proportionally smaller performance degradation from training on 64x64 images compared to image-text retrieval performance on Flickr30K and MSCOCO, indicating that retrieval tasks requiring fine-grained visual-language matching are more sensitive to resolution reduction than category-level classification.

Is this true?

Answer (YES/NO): NO